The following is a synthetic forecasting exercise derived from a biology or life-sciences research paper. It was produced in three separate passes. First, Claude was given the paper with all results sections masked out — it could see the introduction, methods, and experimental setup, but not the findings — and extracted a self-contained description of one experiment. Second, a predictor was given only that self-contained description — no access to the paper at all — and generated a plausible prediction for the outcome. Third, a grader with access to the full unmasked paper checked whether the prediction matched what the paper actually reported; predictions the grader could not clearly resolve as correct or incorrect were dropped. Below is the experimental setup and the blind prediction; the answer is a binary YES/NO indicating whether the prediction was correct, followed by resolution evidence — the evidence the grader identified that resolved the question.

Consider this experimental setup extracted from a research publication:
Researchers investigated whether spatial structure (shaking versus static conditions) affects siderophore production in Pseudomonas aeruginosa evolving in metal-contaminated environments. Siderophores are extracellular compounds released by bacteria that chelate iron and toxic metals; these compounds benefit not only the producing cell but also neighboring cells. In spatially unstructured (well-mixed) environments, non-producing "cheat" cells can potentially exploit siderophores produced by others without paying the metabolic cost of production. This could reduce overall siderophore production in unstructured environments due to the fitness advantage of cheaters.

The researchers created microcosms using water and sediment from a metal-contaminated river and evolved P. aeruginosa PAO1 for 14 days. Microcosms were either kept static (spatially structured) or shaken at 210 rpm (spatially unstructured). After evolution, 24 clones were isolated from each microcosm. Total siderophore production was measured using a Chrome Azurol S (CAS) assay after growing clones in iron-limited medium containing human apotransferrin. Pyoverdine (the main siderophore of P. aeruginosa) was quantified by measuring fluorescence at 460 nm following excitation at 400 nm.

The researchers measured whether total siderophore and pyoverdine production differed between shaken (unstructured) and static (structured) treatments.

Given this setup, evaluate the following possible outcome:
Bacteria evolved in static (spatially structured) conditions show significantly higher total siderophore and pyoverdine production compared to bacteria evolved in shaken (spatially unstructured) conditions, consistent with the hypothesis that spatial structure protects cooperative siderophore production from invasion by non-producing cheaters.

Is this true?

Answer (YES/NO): NO